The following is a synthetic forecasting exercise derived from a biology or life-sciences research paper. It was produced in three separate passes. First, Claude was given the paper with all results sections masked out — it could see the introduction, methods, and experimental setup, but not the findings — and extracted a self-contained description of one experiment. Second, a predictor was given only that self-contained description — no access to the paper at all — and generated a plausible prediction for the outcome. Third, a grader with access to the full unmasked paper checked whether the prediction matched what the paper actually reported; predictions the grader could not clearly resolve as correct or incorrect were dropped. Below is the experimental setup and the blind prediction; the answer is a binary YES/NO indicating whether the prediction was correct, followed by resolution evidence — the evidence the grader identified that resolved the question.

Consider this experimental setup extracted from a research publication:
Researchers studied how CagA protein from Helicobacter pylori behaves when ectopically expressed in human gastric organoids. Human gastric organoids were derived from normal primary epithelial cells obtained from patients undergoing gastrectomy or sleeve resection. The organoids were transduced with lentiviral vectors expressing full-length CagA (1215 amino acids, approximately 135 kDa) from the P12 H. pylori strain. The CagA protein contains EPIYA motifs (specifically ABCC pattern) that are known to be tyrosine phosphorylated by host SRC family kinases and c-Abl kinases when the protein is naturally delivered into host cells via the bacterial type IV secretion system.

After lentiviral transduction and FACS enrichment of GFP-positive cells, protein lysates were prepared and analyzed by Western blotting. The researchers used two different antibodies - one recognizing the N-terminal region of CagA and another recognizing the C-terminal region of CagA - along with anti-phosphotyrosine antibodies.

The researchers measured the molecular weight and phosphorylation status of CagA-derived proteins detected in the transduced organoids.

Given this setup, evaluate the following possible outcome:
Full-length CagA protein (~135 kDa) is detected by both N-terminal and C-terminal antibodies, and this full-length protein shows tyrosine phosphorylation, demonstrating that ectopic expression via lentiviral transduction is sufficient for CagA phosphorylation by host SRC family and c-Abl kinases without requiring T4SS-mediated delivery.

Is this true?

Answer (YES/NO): NO